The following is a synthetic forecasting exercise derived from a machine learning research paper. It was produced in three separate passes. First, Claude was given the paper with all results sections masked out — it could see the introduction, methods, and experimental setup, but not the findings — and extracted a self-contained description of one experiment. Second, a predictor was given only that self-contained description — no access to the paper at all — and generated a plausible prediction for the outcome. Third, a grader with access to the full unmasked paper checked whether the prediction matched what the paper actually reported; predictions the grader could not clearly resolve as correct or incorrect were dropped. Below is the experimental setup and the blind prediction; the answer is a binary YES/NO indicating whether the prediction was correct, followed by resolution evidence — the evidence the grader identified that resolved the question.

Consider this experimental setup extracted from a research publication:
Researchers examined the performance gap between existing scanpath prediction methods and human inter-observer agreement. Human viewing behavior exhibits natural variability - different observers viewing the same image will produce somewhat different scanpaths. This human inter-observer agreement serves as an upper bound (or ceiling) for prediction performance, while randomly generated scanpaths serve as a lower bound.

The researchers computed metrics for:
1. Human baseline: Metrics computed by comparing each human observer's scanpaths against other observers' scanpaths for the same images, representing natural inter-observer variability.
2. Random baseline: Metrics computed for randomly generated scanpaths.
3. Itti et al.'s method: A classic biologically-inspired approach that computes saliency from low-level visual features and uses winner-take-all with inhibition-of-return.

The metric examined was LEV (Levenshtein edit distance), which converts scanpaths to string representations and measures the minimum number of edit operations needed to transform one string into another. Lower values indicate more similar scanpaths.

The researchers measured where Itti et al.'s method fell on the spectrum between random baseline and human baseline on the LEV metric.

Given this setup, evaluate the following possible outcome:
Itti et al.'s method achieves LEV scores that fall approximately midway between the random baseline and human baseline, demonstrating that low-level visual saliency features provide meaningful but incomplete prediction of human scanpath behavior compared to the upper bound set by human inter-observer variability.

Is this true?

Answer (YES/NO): NO